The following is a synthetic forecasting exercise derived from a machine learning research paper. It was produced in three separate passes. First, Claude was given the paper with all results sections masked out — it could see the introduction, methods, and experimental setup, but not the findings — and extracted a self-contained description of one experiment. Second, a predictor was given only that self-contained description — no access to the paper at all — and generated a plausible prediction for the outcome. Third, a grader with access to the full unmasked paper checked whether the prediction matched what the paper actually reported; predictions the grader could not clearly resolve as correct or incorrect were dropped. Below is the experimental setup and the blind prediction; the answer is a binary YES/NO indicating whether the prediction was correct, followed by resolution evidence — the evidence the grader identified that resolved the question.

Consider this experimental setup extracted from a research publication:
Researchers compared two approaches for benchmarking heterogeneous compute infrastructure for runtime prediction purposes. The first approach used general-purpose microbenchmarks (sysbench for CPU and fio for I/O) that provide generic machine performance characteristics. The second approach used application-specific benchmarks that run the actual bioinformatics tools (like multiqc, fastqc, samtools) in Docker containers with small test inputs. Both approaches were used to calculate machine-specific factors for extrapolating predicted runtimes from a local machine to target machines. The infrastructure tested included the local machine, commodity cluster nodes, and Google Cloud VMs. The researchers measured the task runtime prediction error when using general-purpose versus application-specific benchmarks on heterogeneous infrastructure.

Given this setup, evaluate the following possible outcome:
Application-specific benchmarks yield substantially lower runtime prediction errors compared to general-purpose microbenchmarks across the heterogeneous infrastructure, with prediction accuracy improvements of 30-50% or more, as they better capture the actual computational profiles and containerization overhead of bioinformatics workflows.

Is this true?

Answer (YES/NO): NO